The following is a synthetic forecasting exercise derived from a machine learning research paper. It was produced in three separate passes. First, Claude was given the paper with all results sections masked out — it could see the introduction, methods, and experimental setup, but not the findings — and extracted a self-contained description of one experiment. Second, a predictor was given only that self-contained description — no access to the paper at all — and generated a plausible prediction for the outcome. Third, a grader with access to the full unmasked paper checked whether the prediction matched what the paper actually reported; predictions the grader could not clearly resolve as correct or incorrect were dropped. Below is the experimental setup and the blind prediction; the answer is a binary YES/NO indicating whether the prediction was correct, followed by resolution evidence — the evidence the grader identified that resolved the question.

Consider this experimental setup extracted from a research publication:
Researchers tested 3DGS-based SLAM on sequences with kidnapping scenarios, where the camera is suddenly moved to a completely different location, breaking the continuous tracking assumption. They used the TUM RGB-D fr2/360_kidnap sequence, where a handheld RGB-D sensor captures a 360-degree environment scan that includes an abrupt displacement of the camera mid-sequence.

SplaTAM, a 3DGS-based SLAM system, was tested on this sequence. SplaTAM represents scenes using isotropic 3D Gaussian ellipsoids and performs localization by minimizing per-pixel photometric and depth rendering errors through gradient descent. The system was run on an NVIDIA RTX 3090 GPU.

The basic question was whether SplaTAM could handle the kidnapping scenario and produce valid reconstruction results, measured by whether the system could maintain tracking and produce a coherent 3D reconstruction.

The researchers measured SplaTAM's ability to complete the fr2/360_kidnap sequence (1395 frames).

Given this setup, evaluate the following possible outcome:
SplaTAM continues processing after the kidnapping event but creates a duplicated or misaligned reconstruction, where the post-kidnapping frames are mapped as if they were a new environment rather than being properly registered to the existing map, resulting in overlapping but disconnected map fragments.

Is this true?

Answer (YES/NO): NO